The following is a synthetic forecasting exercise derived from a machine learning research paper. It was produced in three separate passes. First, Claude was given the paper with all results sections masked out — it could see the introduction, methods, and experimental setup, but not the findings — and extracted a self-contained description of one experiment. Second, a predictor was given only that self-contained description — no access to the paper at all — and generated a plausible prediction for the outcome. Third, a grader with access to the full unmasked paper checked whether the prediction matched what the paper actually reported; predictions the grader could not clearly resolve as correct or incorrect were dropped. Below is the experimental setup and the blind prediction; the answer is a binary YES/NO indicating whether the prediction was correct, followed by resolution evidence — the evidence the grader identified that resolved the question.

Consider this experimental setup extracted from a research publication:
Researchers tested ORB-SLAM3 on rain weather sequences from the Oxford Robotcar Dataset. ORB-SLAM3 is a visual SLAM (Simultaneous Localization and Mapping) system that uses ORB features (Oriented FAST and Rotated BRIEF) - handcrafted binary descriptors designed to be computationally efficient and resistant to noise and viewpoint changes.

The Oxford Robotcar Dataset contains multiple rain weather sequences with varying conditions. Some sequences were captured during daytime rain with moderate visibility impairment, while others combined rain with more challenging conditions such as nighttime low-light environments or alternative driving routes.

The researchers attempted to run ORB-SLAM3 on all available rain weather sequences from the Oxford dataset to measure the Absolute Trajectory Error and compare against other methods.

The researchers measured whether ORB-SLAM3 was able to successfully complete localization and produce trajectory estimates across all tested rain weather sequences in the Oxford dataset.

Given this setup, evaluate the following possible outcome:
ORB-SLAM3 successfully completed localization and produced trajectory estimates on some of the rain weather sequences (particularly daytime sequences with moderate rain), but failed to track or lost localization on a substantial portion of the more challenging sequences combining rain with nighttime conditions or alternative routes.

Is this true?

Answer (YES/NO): YES